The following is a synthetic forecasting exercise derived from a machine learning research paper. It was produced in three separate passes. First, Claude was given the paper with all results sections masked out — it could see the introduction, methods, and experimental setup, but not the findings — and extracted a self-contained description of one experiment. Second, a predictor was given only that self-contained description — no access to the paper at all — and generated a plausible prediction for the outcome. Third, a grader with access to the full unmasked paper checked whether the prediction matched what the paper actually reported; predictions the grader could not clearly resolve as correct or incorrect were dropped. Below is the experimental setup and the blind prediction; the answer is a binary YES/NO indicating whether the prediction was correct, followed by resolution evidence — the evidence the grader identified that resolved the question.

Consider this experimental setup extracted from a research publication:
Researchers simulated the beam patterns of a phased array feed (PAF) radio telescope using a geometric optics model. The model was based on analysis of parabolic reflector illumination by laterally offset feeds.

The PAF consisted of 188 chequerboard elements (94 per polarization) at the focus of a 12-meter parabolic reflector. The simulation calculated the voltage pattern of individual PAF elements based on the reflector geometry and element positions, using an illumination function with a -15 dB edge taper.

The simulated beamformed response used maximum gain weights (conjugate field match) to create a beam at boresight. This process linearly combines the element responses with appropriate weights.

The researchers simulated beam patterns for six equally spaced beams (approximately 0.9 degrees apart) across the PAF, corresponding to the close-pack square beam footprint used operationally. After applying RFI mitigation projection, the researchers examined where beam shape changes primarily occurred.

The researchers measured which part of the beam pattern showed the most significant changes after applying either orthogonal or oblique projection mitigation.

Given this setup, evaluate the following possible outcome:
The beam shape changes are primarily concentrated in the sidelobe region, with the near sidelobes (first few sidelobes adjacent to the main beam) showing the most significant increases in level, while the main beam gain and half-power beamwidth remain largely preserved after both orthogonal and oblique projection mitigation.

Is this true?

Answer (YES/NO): NO